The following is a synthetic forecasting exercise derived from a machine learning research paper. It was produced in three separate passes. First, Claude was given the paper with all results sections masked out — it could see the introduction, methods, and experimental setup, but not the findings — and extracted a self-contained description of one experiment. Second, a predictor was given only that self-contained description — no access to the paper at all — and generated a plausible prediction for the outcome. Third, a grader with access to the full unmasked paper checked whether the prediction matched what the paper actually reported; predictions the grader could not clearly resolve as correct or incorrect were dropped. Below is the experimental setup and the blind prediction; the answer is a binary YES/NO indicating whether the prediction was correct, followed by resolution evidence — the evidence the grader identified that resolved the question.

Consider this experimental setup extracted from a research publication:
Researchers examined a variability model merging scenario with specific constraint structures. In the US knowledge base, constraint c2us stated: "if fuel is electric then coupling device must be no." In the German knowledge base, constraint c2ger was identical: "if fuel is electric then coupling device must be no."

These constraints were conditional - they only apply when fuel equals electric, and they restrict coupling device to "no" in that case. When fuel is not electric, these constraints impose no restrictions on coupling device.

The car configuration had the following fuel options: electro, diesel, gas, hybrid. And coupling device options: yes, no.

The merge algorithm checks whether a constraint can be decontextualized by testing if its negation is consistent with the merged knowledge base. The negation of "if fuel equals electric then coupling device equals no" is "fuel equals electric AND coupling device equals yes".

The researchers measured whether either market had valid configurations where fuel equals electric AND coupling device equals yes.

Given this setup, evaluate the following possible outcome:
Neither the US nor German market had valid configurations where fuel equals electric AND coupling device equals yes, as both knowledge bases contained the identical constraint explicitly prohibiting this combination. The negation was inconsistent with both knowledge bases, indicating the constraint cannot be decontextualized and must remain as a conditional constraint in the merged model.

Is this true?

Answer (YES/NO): NO